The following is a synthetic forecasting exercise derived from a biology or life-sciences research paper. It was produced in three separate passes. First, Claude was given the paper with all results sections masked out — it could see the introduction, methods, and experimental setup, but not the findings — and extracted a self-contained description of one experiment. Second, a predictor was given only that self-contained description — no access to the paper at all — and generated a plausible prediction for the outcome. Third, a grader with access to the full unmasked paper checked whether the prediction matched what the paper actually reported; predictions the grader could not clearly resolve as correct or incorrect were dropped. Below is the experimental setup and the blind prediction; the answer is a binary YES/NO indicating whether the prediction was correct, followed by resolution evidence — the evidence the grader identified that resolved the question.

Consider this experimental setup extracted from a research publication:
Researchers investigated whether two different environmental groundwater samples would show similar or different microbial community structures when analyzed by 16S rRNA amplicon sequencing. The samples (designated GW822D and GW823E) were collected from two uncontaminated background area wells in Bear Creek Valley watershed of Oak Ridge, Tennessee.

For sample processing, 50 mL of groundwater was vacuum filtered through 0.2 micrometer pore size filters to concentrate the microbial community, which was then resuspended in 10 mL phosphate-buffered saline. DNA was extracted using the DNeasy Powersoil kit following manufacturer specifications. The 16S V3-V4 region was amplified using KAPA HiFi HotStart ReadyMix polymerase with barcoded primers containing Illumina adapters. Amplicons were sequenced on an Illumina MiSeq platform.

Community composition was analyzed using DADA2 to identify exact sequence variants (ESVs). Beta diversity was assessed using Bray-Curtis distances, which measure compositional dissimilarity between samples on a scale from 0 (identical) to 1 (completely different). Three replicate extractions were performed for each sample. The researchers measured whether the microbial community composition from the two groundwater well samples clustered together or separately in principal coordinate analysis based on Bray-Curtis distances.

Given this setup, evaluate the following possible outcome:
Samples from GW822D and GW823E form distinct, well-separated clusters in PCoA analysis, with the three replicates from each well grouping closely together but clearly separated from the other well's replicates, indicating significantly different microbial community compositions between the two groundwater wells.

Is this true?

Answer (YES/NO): YES